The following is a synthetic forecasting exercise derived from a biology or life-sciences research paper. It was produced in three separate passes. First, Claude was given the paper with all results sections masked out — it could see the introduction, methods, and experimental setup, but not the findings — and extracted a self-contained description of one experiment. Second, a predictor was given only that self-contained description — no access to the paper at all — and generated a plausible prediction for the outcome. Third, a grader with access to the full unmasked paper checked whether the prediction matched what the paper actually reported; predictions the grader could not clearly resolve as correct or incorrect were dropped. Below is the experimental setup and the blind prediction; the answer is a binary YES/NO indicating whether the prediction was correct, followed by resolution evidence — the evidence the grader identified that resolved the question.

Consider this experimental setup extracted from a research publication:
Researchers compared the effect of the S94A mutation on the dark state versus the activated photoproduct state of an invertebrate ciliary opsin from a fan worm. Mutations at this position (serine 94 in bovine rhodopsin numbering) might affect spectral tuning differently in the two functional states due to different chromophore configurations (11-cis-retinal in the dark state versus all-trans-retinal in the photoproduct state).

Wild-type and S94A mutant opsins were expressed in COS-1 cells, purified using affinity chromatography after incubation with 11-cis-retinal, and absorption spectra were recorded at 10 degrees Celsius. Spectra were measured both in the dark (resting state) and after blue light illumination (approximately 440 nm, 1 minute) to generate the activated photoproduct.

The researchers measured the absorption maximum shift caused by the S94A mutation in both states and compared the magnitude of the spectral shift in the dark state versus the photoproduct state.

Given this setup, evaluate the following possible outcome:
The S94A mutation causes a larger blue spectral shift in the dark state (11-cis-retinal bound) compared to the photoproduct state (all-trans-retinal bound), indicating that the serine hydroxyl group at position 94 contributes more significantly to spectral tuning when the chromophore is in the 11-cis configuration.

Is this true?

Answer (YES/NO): NO